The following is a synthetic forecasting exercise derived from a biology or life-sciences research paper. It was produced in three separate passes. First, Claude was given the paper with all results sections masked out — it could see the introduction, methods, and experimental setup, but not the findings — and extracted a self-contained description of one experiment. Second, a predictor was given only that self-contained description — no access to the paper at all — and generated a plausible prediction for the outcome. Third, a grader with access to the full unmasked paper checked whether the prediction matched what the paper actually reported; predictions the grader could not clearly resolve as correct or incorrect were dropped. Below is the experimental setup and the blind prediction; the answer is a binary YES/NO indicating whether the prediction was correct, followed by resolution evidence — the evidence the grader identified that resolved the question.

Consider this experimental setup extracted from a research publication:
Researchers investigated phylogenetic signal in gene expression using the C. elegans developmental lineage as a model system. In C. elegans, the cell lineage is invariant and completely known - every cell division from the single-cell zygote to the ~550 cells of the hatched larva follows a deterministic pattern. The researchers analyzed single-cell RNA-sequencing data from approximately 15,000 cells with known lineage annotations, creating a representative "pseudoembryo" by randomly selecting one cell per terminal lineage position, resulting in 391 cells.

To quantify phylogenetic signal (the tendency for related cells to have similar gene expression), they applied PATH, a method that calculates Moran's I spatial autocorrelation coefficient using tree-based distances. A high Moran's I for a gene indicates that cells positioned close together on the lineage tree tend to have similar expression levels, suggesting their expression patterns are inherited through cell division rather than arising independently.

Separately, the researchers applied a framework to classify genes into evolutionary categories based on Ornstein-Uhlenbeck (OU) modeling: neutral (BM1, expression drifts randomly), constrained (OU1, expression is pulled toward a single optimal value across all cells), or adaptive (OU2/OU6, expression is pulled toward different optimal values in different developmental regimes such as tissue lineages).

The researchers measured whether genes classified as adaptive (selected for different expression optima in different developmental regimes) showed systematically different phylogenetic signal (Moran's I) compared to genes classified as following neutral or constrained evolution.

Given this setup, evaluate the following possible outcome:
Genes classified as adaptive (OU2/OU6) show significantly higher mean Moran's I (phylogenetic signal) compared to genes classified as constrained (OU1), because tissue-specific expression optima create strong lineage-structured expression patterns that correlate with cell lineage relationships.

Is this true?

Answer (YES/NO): YES